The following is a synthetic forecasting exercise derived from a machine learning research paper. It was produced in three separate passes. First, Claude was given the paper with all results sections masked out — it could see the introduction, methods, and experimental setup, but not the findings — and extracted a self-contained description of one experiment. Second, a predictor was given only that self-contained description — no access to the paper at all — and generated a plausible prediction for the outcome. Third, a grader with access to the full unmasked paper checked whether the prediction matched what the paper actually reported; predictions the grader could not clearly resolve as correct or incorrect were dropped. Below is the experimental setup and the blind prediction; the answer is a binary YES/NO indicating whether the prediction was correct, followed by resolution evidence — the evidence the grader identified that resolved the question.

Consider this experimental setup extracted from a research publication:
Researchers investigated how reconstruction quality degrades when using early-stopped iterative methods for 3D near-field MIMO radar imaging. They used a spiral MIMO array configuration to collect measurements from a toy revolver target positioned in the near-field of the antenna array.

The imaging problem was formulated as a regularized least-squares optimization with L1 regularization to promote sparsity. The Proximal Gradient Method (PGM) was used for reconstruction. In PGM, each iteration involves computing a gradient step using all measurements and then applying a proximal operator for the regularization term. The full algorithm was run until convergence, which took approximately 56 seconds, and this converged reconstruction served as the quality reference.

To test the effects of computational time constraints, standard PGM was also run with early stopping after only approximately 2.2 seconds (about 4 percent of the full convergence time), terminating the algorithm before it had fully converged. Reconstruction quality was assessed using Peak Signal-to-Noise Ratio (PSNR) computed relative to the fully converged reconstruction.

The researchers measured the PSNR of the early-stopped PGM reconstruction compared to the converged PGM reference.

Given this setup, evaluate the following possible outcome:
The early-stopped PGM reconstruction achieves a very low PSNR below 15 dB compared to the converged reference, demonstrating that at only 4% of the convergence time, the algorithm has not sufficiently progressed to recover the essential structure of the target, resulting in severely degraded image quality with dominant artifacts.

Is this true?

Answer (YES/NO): NO